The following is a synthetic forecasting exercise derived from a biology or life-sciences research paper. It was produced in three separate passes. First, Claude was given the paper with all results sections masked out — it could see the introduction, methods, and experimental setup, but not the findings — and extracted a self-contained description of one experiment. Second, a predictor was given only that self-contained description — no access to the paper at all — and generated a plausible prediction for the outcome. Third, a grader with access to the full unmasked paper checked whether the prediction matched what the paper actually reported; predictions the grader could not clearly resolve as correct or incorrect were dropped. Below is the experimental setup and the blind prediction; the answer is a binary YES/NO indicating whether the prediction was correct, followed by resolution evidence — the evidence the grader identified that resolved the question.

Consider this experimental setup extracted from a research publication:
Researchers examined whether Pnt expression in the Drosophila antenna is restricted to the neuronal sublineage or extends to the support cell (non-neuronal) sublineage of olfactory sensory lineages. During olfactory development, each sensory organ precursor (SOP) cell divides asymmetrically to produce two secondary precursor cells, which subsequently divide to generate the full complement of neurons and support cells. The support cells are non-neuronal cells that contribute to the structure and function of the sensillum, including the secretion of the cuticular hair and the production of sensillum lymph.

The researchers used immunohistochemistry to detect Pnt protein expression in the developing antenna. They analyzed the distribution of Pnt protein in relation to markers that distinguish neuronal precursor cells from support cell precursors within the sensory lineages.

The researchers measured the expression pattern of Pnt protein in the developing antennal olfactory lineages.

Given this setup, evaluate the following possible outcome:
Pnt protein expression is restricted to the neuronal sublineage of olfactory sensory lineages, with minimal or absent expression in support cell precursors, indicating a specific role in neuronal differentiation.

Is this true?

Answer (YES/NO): NO